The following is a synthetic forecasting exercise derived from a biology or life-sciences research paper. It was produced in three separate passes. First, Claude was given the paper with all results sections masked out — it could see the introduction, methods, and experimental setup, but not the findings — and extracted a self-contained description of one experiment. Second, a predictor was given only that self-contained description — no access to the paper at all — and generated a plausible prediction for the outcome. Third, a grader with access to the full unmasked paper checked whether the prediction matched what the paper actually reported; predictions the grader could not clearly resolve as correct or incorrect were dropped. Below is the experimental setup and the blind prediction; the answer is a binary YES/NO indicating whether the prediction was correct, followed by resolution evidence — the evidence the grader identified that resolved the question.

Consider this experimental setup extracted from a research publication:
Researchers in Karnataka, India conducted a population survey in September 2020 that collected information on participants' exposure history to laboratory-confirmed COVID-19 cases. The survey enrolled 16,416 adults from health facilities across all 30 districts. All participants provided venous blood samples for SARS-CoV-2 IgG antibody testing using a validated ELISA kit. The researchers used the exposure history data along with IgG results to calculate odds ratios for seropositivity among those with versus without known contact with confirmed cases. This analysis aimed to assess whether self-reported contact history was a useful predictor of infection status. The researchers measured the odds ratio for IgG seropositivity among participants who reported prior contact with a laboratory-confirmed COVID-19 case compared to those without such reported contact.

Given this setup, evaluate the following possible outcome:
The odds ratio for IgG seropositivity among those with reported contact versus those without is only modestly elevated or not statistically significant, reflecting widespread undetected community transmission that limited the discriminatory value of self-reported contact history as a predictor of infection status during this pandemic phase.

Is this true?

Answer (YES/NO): YES